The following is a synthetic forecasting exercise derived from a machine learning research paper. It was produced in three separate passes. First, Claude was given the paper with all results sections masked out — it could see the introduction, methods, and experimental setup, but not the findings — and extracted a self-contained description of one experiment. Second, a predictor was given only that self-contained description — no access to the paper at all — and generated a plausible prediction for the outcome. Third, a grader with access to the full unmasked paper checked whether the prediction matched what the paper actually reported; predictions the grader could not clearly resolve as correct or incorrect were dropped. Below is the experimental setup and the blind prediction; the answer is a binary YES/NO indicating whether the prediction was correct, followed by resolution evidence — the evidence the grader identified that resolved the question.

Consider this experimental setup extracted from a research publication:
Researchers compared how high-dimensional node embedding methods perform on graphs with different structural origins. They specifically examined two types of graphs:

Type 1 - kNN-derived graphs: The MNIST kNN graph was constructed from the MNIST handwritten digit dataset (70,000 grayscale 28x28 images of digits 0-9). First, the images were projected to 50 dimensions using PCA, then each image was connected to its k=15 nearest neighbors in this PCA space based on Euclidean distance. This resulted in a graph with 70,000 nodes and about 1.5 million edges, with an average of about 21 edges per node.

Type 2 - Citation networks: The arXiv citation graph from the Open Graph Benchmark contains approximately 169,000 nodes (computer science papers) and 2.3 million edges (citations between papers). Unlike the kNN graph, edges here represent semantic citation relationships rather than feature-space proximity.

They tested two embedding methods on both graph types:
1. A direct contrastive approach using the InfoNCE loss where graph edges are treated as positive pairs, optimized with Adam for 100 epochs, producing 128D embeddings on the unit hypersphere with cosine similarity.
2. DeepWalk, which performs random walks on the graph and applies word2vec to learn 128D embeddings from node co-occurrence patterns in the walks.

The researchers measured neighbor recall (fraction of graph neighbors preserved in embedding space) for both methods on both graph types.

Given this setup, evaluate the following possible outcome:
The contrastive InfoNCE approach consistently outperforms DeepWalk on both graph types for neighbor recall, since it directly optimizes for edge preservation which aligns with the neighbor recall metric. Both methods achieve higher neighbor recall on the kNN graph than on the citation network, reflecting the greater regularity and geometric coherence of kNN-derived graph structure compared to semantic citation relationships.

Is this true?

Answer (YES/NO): YES